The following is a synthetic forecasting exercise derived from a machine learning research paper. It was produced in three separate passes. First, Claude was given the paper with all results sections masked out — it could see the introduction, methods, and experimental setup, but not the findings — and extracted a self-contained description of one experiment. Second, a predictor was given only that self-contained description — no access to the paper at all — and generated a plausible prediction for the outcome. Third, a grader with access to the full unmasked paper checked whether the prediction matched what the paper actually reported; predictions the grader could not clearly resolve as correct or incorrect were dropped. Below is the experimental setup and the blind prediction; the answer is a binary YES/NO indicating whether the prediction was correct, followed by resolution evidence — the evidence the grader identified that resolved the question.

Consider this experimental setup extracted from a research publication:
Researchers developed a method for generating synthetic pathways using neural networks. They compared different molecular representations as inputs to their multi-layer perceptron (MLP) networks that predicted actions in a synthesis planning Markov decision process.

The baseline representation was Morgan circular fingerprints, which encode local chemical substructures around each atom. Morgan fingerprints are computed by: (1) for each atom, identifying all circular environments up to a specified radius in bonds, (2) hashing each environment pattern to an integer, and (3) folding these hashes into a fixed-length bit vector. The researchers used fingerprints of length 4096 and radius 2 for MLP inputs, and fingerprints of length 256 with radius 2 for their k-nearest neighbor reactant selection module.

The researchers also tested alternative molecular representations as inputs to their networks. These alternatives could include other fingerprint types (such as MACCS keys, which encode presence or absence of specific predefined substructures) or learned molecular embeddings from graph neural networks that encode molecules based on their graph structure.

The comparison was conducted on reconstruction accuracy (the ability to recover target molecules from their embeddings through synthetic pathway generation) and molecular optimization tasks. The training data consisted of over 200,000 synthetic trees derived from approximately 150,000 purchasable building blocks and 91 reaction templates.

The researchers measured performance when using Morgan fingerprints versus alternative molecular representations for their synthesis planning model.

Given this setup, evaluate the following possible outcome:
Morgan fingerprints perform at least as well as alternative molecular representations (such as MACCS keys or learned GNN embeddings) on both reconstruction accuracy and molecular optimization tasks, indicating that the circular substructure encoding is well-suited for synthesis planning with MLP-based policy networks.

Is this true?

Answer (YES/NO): YES